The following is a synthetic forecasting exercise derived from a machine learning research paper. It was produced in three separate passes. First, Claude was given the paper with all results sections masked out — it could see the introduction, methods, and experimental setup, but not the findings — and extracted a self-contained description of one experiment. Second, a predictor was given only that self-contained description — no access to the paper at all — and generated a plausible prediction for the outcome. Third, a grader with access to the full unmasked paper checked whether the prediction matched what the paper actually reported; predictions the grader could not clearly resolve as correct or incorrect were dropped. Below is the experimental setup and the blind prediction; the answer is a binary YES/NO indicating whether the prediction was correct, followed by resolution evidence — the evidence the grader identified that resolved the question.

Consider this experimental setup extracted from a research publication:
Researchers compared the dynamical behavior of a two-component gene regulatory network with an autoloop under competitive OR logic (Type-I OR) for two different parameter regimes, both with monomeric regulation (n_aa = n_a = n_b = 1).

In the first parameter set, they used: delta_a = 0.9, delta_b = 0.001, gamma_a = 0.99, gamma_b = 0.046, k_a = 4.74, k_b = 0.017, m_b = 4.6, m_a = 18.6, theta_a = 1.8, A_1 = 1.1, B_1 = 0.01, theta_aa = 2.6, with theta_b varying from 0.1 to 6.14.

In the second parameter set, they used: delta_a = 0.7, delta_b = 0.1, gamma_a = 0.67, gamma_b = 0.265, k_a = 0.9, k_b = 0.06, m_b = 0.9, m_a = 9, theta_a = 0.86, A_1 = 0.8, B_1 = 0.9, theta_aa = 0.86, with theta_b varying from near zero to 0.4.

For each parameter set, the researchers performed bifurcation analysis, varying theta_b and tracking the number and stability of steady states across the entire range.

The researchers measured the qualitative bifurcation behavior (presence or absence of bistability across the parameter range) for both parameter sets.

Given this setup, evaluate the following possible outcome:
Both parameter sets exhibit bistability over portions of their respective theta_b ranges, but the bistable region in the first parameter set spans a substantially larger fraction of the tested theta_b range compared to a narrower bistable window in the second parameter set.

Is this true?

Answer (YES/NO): NO